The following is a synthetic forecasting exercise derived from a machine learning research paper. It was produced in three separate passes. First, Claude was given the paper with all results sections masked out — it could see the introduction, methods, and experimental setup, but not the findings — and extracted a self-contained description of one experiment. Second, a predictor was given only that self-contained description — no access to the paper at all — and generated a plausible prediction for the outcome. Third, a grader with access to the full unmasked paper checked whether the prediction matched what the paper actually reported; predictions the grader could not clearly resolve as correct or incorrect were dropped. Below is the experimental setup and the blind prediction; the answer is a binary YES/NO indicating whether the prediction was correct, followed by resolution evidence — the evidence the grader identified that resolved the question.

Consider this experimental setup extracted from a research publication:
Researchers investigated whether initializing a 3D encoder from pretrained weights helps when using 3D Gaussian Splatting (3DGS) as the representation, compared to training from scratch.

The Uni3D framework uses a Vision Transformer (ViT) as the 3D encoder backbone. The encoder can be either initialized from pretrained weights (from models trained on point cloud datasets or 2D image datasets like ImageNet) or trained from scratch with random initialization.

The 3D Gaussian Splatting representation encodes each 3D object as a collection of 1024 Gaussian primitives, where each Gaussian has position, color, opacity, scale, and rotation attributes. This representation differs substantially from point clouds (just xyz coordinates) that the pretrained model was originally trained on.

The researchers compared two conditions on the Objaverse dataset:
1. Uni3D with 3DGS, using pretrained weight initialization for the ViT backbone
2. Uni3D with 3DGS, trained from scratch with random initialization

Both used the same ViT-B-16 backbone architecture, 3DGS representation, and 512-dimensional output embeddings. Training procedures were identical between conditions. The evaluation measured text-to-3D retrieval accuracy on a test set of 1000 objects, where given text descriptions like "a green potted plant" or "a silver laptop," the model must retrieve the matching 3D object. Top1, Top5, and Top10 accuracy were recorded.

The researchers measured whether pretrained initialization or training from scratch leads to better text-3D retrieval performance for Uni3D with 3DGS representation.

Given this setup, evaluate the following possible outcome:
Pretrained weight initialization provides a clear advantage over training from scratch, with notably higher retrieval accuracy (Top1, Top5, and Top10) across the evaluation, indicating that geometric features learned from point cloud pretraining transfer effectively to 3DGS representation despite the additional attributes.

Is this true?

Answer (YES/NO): NO